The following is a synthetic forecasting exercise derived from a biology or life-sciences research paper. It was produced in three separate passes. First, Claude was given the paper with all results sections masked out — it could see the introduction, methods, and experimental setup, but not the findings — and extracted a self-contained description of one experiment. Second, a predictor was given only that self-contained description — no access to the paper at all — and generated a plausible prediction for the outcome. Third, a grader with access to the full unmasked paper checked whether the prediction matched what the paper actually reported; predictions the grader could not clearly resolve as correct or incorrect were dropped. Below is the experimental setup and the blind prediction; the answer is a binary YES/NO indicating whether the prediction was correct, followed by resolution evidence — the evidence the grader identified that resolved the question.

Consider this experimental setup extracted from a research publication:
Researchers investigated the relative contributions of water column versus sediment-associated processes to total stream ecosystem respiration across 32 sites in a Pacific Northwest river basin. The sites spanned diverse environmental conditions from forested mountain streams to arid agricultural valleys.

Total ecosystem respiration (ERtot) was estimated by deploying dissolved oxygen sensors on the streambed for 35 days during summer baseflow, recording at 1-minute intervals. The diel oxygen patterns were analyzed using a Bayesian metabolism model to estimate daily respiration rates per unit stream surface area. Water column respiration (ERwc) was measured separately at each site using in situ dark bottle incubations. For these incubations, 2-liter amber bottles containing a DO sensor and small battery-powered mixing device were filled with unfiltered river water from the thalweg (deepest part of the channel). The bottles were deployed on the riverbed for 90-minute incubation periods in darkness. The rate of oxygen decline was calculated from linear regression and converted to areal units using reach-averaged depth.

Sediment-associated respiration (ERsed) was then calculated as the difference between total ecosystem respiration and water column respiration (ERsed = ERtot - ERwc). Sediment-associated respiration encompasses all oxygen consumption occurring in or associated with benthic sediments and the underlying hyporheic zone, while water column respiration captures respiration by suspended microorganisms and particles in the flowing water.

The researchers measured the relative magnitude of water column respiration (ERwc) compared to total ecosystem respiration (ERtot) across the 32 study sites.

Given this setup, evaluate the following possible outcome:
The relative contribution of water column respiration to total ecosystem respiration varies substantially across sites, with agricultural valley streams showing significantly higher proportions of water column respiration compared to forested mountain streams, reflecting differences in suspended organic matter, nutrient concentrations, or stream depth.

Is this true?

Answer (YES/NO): NO